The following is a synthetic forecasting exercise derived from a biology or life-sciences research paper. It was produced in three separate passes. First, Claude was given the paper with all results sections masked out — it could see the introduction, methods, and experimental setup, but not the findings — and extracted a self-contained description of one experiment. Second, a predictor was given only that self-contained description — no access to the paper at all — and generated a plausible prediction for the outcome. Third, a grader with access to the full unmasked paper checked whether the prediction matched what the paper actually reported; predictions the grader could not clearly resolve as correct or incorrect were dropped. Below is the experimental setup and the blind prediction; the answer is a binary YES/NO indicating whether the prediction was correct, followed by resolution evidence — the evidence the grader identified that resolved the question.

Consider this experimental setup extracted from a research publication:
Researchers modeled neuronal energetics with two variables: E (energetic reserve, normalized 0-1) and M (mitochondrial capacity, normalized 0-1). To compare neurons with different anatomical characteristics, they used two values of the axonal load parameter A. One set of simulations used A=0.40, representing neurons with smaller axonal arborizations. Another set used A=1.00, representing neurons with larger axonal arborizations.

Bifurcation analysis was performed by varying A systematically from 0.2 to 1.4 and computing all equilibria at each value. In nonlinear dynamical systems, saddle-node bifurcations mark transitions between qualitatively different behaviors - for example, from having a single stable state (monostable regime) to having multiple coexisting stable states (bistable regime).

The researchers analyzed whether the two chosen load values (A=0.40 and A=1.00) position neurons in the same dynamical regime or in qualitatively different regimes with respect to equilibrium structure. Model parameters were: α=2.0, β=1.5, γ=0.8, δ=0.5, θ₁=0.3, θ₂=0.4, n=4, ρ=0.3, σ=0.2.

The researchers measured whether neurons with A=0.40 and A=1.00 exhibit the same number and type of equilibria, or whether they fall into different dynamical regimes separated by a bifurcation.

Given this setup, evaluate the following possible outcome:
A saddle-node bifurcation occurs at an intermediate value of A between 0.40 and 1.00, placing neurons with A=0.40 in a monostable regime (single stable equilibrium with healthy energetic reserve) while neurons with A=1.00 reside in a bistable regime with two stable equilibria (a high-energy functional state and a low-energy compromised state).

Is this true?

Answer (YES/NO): YES